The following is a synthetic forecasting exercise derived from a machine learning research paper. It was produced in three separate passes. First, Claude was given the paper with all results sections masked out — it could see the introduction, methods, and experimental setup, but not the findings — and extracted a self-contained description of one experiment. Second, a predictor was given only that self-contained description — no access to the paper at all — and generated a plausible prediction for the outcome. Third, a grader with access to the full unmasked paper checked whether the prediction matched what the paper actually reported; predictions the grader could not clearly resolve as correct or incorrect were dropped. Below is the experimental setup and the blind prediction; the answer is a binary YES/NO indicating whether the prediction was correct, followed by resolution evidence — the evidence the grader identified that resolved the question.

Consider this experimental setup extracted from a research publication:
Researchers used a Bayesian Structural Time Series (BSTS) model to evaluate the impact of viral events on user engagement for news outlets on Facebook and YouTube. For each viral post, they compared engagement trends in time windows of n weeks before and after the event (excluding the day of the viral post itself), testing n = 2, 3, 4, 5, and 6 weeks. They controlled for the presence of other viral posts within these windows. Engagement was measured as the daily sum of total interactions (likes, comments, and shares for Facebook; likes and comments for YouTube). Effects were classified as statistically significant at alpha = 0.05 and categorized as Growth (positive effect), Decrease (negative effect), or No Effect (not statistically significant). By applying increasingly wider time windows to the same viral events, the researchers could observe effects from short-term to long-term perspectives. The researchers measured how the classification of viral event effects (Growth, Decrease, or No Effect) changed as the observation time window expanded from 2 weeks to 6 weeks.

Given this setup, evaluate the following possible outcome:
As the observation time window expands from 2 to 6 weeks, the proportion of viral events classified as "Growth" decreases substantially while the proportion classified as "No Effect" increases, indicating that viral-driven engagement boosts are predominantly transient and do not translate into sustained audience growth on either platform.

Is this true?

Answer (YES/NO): NO